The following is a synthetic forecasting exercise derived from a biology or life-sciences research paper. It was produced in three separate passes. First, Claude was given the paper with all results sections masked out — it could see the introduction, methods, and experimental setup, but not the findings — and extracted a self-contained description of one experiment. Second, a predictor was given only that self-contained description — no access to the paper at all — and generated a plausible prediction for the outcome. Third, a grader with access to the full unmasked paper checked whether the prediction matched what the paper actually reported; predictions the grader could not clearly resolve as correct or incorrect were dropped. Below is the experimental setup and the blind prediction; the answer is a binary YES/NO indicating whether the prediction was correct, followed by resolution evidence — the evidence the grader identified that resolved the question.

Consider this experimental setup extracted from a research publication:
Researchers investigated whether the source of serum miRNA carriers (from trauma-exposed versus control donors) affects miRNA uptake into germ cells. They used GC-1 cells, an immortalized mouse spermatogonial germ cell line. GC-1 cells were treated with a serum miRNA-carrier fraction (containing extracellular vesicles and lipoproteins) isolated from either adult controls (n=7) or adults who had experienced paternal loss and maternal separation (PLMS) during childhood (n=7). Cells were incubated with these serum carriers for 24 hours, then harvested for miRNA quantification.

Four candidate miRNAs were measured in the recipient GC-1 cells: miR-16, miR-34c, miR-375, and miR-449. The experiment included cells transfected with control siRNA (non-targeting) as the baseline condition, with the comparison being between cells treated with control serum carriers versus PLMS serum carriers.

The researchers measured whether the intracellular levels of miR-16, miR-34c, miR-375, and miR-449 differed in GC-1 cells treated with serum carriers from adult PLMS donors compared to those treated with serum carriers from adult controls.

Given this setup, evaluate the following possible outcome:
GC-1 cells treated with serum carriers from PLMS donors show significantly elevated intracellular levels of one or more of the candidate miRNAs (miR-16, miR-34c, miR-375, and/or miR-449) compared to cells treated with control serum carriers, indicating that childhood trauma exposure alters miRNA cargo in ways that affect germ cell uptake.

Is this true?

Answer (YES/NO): NO